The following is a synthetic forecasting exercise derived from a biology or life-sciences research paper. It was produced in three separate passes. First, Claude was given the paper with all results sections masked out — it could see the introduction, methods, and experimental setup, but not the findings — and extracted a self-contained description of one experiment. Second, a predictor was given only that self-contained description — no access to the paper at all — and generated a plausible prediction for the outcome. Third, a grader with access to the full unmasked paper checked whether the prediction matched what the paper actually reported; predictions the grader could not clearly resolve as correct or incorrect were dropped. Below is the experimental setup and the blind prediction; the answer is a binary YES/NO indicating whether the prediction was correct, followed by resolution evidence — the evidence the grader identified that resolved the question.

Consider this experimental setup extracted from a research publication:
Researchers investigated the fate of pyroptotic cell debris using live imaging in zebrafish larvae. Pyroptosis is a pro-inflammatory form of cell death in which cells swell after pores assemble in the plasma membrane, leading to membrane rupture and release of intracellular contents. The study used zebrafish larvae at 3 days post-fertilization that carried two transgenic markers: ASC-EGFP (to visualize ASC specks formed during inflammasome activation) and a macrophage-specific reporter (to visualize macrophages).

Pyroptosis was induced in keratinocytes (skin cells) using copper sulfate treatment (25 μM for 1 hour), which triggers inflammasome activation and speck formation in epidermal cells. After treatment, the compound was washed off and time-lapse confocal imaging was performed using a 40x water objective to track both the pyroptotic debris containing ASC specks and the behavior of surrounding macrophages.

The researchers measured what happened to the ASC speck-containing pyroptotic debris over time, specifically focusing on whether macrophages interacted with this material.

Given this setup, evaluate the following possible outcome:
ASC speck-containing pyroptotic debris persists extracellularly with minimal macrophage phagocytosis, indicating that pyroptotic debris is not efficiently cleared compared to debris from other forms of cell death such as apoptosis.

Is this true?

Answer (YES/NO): NO